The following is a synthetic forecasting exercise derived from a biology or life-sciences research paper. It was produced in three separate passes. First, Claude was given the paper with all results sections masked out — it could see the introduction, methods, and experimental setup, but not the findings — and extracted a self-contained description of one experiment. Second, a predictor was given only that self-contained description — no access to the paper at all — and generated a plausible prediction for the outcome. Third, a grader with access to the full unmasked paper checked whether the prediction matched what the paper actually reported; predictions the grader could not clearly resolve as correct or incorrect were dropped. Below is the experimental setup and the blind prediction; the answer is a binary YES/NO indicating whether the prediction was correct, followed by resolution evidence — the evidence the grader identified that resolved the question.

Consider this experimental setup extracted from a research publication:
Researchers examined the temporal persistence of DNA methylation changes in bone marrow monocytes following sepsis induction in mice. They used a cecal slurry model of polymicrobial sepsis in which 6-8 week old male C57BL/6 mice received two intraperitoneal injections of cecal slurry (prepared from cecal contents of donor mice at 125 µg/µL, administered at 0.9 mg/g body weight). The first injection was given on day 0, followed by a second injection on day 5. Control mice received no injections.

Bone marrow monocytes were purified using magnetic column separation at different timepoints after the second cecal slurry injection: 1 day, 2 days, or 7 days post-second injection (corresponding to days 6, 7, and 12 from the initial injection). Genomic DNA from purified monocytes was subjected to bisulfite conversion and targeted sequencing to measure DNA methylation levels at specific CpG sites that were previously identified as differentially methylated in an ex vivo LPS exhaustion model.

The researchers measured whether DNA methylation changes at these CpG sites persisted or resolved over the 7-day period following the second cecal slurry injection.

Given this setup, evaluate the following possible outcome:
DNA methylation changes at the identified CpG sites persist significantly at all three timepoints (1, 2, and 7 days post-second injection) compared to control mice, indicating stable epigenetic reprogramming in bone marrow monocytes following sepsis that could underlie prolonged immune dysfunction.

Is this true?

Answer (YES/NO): NO